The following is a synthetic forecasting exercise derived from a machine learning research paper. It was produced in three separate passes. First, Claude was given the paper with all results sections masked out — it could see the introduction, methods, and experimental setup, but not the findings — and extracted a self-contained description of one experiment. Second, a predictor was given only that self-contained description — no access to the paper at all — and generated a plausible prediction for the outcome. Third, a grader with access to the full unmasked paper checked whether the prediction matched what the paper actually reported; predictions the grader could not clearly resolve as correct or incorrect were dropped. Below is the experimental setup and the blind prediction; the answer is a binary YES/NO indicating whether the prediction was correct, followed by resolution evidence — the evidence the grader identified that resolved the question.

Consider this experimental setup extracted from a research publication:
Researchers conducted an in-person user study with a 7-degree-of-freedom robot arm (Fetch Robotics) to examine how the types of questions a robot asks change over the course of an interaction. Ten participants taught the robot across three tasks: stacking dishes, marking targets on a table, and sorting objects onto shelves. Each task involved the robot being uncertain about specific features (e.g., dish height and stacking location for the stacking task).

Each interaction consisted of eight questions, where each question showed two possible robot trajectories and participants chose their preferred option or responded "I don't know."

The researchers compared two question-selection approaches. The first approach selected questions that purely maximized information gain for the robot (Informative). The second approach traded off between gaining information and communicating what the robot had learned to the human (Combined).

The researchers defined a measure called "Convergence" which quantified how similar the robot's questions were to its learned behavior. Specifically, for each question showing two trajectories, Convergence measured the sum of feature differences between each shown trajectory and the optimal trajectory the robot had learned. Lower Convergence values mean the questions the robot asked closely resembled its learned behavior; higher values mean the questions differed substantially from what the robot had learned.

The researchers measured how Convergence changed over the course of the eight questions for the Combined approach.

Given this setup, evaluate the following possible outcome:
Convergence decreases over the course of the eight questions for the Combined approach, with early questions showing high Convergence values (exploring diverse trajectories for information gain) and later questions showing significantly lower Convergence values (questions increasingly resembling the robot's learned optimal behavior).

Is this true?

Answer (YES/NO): YES